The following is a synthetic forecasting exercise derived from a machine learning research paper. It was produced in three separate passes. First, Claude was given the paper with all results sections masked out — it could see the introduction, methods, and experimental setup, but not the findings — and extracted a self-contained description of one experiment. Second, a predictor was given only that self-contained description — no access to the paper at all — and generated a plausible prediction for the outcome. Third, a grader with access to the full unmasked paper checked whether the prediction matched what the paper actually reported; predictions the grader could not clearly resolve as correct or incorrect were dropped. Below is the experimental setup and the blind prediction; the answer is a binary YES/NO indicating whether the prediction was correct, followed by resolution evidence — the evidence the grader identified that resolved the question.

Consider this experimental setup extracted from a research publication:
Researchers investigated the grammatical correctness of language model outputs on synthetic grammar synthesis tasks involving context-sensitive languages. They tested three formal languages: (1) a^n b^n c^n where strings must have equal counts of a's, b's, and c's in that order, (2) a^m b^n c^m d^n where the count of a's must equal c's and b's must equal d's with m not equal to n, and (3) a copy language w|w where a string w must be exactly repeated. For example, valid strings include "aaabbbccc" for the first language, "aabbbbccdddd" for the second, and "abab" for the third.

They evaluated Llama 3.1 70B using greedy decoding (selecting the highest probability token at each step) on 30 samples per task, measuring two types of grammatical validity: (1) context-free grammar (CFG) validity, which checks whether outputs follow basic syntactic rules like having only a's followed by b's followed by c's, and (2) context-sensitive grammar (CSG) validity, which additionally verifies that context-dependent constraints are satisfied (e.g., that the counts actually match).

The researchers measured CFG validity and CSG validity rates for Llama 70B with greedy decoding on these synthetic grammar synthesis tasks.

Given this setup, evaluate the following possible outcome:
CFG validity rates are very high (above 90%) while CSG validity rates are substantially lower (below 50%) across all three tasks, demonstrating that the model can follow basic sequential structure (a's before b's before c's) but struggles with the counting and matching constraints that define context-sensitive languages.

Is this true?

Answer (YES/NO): YES